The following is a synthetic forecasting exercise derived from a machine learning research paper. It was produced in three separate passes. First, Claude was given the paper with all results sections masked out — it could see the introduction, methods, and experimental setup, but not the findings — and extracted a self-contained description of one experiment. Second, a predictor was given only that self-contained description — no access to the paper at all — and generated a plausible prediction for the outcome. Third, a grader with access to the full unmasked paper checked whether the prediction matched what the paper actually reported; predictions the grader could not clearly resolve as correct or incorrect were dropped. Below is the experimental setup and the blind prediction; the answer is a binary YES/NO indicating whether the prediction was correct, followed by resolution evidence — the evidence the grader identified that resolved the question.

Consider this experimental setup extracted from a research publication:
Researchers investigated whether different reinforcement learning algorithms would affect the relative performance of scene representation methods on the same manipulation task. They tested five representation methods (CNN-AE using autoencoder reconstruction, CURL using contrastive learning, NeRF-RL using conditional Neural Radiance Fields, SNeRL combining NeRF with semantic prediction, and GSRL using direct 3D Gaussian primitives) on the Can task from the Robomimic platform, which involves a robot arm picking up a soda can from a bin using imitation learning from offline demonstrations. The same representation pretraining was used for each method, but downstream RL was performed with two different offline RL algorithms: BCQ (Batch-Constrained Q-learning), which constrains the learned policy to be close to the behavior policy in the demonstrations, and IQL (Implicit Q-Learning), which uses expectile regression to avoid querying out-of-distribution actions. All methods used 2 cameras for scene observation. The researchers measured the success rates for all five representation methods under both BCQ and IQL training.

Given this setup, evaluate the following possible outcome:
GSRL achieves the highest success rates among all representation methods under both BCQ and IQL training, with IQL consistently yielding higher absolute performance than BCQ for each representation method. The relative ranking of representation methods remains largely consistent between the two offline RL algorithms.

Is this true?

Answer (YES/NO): NO